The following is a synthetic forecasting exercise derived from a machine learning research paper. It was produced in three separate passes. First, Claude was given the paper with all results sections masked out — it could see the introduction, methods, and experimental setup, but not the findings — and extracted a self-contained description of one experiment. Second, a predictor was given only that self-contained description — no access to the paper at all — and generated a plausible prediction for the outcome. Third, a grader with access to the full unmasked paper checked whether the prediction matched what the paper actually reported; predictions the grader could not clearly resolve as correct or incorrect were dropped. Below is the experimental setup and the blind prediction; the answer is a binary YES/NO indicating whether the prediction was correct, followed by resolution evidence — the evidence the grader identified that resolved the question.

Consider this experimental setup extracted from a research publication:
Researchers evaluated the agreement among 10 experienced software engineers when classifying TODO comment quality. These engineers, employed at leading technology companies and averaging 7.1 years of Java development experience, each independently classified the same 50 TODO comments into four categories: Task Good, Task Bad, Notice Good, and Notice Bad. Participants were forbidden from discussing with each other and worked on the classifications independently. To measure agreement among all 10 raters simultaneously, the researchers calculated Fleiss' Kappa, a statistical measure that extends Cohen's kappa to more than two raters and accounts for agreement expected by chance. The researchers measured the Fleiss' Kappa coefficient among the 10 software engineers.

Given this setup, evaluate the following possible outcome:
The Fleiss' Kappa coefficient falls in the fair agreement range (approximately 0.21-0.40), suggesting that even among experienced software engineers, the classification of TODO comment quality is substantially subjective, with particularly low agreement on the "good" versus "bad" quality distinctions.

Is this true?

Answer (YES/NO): NO